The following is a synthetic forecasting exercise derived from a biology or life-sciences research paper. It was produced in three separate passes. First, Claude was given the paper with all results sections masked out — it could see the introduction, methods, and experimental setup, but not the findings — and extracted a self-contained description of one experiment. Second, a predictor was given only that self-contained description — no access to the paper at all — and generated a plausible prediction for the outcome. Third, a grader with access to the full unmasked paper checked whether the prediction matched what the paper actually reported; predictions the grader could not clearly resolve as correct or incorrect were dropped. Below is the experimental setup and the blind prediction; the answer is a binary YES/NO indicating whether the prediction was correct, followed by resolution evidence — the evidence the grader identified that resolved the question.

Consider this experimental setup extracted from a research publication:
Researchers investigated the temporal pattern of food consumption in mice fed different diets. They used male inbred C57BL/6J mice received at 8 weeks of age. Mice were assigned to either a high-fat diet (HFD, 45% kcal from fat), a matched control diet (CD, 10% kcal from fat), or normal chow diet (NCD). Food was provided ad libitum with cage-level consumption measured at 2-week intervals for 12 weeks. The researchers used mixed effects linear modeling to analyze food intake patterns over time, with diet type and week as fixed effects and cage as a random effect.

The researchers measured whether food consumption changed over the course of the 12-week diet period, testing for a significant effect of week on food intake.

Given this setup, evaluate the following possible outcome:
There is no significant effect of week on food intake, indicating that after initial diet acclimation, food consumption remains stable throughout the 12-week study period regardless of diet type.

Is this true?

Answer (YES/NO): NO